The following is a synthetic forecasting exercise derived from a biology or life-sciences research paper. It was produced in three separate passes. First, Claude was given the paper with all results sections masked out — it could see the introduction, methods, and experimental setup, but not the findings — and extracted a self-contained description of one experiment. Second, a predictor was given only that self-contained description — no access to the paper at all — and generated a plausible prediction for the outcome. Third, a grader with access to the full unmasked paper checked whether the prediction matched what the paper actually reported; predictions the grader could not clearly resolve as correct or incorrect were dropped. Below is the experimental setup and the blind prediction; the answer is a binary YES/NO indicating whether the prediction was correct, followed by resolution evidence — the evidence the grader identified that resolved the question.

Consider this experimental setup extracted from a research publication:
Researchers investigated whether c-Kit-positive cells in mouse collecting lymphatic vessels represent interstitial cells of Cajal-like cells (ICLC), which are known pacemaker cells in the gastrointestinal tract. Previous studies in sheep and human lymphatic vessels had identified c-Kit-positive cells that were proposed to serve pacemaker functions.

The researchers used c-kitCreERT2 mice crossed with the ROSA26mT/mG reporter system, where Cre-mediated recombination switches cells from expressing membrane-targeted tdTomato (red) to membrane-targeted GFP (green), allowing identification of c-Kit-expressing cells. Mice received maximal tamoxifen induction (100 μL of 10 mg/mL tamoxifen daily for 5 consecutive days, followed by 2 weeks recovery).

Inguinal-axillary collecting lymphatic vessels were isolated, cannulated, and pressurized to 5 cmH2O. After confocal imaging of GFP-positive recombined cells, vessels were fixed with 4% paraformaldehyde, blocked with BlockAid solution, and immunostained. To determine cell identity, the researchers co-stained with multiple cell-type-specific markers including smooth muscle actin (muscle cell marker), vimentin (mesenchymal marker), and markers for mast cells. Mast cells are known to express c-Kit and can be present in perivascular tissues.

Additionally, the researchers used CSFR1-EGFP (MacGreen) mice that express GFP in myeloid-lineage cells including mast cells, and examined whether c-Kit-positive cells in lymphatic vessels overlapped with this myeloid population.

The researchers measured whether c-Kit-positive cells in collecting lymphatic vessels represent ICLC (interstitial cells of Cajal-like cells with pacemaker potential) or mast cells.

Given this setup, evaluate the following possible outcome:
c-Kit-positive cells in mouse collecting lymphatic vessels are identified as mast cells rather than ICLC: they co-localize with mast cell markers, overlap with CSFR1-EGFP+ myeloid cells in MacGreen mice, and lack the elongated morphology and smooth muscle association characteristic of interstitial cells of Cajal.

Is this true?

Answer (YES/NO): NO